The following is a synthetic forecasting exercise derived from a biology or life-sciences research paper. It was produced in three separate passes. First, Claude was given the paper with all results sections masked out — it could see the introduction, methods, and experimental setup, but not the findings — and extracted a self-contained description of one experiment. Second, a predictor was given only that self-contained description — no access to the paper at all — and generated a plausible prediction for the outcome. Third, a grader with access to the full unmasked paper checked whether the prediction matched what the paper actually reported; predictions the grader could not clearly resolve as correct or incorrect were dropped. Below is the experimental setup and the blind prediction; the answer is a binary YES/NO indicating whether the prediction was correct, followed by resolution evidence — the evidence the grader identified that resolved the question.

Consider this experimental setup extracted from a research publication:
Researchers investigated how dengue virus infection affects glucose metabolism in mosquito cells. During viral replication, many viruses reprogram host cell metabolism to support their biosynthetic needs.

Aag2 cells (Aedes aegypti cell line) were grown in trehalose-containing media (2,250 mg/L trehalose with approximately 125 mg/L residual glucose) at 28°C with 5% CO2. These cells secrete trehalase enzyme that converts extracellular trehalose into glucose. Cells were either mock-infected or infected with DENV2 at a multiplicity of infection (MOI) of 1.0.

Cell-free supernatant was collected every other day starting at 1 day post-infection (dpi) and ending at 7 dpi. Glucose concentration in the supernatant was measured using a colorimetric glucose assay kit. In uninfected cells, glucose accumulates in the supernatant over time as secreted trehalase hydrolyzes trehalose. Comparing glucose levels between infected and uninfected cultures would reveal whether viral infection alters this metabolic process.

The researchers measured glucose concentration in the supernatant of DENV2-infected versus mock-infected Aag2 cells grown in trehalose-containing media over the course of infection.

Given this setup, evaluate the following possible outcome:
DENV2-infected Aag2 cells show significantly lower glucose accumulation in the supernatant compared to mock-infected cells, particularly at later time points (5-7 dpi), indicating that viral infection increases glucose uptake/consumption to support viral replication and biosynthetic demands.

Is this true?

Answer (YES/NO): NO